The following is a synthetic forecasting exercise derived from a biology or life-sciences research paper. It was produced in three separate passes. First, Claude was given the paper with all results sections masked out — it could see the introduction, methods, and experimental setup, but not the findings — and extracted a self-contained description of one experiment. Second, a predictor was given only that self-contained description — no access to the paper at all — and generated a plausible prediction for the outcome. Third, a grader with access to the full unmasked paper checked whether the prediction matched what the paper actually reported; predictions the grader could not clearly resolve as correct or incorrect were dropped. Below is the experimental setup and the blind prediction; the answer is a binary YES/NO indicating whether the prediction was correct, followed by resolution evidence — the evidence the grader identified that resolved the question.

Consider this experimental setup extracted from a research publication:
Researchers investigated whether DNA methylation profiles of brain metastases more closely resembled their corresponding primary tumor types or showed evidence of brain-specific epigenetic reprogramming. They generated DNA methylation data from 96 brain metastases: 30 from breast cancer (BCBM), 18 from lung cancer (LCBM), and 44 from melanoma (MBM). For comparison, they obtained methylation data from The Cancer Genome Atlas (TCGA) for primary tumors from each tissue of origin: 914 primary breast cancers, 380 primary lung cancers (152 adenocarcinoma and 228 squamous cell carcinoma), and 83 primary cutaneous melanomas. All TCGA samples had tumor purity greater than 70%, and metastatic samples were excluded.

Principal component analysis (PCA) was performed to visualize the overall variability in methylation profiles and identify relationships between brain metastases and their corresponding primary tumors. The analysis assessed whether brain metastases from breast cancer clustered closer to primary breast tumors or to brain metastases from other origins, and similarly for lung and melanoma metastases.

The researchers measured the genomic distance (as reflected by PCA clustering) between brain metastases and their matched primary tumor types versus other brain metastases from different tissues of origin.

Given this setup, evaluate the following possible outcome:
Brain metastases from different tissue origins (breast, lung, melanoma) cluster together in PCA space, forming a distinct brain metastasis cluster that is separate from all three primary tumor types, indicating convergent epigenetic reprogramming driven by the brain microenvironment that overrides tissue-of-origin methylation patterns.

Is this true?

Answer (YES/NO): NO